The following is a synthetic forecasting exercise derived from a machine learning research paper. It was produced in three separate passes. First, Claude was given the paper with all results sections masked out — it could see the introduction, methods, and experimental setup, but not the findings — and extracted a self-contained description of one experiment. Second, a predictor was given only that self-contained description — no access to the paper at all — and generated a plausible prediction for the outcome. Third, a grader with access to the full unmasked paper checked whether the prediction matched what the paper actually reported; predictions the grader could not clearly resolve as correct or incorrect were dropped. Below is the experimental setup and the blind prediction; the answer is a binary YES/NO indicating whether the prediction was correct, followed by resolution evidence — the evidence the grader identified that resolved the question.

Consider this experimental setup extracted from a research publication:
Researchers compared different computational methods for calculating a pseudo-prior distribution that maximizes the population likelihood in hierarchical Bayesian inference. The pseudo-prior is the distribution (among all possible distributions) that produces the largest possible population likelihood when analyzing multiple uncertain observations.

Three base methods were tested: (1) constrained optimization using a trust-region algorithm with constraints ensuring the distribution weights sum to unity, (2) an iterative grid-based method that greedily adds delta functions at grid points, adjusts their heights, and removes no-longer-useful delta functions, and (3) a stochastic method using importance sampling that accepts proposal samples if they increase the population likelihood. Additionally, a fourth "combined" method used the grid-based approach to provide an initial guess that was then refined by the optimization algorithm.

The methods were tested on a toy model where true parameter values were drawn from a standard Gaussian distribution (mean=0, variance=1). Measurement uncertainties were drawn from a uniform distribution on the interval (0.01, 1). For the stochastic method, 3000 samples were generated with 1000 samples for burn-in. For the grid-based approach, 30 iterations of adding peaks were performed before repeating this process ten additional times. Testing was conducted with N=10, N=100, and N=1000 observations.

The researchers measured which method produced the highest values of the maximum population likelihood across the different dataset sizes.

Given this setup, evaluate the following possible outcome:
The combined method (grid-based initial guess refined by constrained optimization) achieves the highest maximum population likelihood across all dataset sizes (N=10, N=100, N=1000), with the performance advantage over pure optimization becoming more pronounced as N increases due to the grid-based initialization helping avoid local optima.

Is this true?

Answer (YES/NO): YES